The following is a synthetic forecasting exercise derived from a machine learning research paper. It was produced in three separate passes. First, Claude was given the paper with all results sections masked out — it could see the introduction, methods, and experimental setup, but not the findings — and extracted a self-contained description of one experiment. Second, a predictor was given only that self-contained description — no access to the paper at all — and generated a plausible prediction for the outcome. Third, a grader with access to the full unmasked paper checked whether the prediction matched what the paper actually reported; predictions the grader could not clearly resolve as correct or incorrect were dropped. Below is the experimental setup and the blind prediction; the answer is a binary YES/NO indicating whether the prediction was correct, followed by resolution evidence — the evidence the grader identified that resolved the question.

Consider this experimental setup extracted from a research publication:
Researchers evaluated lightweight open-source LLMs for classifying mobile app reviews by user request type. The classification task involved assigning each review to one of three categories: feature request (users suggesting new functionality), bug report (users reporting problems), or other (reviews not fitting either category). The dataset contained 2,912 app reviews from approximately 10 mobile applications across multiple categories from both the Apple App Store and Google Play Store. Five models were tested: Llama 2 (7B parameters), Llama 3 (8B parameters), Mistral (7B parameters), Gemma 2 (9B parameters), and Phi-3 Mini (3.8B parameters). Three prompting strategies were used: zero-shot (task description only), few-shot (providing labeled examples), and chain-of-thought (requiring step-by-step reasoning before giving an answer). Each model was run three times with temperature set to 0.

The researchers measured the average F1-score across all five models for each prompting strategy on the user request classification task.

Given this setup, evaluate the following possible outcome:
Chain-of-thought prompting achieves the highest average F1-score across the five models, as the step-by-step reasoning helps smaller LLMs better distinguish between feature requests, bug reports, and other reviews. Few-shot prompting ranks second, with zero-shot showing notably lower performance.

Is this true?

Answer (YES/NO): NO